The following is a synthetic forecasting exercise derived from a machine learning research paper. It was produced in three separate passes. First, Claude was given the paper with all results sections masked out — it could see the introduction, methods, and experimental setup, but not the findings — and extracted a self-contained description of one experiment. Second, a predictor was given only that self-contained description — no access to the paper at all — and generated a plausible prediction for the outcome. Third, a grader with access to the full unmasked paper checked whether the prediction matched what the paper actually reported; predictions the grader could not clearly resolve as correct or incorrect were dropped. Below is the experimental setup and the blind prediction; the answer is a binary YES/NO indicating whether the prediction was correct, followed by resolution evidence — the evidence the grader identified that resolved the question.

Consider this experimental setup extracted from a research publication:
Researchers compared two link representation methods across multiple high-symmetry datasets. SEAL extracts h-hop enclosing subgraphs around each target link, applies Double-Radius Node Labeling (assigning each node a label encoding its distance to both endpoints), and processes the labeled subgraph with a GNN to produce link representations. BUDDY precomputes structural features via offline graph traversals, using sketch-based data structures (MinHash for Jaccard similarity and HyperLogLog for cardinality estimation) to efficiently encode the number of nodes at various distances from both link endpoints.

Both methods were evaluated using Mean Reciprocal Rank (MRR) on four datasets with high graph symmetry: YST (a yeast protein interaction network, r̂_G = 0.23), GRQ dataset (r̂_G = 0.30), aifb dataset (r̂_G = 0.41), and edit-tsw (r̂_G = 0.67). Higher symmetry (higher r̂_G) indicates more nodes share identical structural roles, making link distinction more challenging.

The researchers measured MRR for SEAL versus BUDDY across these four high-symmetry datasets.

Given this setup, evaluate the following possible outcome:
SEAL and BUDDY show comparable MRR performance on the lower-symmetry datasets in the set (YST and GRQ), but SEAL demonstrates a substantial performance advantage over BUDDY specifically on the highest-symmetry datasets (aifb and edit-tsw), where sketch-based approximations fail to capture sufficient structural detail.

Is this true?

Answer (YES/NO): NO